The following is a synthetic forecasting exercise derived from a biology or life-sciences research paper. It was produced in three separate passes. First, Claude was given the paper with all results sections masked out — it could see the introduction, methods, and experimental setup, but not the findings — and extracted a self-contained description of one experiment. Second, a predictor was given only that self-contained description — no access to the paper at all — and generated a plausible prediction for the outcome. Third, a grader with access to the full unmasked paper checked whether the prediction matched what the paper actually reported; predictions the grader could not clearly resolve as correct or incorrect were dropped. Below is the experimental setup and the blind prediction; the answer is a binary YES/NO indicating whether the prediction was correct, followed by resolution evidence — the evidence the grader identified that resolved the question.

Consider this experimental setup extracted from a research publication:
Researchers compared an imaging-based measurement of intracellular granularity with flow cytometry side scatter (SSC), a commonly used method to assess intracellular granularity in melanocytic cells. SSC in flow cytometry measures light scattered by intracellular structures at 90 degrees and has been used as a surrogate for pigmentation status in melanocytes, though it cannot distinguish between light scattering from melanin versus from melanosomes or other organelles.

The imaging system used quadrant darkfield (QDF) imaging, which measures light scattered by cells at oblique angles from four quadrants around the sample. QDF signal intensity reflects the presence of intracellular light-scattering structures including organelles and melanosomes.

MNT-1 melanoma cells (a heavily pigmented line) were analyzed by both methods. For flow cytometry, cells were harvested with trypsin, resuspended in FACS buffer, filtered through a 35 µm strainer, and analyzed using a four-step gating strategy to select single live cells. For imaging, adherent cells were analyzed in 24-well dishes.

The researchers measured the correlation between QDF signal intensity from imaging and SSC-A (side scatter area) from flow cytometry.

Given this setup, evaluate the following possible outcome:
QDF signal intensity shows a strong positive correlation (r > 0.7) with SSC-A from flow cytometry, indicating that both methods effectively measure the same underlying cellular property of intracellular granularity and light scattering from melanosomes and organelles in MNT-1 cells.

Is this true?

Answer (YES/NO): NO